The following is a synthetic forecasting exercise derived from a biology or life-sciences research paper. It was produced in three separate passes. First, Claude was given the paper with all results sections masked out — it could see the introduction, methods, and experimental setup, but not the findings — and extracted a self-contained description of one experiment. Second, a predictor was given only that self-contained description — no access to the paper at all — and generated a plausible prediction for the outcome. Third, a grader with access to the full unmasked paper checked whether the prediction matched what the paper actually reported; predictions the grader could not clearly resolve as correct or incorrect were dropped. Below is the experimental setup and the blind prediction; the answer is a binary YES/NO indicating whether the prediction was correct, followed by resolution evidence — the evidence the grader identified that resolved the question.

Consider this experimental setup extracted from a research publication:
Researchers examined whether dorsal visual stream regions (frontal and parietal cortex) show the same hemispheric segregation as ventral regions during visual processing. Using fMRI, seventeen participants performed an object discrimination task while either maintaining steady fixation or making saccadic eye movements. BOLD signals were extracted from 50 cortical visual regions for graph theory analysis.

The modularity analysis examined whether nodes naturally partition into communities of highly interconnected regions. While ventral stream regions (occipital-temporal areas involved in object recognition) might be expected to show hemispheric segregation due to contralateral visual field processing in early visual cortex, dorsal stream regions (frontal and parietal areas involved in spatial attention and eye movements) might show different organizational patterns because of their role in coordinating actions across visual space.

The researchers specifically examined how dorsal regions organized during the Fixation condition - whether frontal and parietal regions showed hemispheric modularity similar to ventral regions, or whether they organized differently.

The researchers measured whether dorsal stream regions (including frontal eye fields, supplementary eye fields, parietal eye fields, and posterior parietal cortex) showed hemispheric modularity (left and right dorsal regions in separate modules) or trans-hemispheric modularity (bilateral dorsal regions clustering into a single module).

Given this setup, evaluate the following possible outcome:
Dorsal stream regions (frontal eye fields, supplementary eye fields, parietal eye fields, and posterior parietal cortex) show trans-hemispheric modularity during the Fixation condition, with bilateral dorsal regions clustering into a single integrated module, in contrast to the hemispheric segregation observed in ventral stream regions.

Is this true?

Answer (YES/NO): YES